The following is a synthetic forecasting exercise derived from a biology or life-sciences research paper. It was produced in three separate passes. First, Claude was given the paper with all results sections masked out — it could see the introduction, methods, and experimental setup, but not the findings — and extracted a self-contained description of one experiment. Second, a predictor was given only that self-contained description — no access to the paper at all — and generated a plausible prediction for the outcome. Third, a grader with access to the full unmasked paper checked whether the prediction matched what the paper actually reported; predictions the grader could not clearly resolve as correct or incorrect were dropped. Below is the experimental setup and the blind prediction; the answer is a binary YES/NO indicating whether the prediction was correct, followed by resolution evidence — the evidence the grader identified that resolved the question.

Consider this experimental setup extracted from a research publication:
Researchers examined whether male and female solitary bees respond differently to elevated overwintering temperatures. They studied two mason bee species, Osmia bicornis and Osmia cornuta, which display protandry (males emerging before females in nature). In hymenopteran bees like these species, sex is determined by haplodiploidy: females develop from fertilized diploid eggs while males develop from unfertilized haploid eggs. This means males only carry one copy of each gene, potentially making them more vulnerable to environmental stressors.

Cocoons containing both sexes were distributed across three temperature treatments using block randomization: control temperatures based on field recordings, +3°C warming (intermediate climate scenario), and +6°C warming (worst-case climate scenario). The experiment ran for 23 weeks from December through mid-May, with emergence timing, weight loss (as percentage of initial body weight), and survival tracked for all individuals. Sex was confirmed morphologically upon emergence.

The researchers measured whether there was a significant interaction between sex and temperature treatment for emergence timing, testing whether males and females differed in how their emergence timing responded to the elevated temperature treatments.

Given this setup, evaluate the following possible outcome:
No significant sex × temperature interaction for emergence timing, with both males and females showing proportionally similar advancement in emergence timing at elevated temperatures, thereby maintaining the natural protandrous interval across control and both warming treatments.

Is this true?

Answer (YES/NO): NO